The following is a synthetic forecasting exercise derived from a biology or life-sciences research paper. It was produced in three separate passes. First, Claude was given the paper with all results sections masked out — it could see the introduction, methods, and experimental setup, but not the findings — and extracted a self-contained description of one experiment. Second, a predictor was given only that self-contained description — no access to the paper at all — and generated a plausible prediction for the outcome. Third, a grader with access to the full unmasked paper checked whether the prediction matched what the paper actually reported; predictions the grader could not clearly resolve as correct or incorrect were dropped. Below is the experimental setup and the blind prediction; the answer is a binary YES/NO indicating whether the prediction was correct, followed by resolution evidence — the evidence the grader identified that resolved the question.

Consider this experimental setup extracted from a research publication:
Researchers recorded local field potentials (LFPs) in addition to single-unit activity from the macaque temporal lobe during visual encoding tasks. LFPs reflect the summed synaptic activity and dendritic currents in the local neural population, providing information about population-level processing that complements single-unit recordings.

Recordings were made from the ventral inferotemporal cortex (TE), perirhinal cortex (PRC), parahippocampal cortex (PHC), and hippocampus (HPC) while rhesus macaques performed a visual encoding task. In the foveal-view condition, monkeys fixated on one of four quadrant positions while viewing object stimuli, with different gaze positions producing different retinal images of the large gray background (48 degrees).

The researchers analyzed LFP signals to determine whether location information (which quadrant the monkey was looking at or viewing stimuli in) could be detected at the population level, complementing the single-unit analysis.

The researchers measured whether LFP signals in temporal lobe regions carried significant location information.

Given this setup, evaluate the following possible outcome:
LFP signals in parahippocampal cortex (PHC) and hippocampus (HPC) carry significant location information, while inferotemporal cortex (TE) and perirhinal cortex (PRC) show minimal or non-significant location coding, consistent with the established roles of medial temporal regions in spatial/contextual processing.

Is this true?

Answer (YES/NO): NO